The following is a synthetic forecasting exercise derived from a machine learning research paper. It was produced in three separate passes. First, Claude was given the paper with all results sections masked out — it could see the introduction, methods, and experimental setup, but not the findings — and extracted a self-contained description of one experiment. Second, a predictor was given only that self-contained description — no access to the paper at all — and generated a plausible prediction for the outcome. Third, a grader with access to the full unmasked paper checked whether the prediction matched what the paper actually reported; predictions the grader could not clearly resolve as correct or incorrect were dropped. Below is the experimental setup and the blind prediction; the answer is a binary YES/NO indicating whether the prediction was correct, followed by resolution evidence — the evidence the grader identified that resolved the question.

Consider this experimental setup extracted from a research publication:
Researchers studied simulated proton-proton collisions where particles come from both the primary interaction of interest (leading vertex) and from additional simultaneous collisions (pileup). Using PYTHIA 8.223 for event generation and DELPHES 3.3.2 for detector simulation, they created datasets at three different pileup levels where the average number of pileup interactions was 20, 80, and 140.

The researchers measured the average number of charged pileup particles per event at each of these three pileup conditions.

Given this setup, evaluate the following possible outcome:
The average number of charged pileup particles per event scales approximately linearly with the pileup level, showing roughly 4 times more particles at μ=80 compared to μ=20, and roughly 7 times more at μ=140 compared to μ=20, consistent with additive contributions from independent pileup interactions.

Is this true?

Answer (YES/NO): YES